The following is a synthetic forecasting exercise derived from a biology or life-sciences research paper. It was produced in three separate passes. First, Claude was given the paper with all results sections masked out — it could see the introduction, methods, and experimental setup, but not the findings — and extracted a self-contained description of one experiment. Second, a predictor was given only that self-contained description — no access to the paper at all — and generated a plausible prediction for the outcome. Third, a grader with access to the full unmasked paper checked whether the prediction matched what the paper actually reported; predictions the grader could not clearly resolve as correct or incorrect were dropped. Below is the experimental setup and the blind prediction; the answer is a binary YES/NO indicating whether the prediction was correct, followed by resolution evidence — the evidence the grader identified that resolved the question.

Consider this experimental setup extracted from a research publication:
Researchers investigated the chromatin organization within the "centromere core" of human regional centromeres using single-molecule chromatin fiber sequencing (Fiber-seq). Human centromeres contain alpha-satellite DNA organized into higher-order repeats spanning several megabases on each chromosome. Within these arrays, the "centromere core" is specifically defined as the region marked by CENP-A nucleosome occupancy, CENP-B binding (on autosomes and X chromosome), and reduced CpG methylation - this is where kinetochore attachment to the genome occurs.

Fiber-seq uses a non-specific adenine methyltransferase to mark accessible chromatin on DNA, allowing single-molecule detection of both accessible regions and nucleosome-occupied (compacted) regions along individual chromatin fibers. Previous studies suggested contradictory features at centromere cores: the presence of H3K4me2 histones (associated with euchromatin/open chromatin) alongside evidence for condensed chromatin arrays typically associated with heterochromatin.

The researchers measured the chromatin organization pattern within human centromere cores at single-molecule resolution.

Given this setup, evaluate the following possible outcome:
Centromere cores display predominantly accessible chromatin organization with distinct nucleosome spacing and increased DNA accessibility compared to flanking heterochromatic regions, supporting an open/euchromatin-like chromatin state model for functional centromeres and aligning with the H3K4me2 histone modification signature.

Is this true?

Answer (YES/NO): NO